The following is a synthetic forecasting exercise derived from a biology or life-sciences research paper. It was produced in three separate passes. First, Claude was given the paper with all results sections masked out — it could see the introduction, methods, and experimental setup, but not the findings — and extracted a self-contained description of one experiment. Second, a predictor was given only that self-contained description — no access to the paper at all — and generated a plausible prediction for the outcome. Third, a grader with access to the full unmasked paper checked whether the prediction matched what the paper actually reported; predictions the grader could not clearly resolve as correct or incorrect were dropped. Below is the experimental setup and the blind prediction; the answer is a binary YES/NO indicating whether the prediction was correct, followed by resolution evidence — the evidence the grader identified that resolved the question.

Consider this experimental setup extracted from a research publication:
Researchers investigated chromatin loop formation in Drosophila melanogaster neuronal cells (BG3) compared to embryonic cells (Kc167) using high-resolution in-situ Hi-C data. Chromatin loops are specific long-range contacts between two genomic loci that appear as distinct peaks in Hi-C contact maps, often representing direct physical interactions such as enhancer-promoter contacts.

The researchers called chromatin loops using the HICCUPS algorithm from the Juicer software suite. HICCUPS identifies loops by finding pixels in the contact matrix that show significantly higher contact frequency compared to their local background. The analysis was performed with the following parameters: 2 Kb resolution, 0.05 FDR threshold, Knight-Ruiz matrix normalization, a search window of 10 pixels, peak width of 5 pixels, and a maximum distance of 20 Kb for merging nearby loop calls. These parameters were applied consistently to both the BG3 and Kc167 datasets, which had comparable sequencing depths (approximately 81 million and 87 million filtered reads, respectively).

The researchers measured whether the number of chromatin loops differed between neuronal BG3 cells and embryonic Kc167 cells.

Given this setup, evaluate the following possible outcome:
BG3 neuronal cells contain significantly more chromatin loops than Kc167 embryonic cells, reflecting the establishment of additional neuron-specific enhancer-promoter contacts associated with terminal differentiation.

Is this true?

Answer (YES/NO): NO